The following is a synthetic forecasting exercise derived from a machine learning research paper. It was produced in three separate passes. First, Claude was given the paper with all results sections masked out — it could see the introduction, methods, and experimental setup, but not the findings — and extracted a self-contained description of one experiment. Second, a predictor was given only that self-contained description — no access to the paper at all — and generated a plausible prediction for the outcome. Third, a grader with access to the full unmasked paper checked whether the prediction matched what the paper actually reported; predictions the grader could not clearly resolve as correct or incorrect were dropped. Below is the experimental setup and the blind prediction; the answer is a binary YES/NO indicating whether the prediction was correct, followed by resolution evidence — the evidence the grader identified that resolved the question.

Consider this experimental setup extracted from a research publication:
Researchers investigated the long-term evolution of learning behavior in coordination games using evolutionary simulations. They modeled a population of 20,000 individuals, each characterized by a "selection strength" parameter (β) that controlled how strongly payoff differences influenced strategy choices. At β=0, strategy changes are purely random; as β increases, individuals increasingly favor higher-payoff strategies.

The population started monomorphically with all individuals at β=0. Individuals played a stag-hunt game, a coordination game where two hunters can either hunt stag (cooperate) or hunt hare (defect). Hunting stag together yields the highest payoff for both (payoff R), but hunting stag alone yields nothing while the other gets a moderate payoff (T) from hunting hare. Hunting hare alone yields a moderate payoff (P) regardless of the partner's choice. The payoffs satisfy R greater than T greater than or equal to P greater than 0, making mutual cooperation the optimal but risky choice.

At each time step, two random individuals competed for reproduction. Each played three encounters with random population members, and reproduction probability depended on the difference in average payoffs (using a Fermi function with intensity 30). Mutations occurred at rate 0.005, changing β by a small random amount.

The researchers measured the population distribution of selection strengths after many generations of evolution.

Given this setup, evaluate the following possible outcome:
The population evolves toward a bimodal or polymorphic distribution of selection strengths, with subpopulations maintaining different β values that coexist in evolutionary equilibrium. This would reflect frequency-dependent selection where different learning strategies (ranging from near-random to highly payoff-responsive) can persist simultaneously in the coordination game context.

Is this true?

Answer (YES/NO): YES